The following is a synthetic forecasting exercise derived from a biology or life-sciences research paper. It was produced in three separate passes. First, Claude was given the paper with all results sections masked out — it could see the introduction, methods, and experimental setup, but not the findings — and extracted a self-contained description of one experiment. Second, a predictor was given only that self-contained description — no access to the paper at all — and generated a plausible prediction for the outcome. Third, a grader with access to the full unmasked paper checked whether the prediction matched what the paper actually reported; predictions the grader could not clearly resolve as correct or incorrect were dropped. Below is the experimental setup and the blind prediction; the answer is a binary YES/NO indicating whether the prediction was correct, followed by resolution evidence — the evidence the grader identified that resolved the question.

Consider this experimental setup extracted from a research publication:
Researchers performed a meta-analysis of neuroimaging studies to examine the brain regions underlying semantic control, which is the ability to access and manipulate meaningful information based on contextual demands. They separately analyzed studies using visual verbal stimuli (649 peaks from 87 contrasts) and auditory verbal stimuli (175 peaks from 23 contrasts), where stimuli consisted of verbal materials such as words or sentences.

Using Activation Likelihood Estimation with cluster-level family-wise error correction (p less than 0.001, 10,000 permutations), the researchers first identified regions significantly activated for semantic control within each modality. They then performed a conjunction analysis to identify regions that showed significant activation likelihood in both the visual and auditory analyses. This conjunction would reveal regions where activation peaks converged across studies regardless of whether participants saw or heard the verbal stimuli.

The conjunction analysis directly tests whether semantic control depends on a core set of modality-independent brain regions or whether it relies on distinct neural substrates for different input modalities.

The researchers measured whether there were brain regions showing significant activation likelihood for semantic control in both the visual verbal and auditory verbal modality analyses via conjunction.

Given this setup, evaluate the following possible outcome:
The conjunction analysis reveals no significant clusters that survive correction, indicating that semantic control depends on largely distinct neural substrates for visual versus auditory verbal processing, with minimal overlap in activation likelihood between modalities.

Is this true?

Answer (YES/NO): NO